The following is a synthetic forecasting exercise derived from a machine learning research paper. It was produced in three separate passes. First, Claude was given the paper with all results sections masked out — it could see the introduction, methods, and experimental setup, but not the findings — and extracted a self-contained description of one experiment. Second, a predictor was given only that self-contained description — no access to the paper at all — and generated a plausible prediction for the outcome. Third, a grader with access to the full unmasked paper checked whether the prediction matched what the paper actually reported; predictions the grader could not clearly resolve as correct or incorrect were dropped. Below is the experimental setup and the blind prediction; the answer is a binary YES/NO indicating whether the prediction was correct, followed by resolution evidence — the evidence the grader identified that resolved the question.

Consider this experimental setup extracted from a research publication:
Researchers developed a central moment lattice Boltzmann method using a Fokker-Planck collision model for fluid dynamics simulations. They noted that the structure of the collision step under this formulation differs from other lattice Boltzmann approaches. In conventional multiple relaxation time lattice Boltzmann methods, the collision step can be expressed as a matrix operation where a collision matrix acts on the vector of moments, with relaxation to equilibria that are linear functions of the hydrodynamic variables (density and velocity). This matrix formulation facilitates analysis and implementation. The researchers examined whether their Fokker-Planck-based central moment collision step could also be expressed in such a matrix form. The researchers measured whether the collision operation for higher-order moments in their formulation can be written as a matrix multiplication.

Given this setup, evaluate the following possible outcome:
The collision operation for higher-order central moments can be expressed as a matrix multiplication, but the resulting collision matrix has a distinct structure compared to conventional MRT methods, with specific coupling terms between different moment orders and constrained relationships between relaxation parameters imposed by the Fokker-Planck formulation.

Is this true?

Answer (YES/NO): NO